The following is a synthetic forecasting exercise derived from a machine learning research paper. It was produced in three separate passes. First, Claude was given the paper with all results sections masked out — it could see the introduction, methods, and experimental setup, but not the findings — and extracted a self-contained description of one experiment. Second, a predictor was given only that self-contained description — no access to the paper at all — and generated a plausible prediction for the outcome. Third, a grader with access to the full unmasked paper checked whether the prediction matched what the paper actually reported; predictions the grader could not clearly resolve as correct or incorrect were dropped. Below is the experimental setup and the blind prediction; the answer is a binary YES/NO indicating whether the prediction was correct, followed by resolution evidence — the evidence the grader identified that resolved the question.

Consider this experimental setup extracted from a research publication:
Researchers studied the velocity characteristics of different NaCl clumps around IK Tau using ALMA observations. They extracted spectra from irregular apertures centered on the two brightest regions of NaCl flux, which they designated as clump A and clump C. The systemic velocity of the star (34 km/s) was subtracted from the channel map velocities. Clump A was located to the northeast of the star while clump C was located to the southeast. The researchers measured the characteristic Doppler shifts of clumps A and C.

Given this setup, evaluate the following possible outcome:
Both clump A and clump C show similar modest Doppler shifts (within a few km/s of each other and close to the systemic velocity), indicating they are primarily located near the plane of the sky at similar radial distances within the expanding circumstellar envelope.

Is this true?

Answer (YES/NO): NO